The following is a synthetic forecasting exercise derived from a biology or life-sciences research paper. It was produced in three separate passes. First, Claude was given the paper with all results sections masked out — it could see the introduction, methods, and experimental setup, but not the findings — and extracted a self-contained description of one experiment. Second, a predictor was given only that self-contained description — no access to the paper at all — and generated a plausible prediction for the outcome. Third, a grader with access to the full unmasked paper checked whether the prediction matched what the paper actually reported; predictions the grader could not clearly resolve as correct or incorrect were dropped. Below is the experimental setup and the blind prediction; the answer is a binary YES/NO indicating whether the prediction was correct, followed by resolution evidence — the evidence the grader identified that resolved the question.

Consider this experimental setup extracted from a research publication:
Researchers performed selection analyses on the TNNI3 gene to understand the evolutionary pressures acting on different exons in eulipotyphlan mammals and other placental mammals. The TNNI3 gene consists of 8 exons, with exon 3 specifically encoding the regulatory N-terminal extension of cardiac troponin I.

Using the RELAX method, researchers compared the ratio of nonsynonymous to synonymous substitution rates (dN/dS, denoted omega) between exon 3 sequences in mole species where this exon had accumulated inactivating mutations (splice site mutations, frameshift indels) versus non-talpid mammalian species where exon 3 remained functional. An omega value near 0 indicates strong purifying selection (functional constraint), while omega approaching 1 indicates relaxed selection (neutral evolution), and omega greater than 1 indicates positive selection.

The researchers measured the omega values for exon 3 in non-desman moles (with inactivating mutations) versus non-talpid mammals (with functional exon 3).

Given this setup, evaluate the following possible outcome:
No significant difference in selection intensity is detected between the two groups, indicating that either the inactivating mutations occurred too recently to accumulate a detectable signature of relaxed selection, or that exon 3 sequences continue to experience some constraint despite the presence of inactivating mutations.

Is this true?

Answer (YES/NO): NO